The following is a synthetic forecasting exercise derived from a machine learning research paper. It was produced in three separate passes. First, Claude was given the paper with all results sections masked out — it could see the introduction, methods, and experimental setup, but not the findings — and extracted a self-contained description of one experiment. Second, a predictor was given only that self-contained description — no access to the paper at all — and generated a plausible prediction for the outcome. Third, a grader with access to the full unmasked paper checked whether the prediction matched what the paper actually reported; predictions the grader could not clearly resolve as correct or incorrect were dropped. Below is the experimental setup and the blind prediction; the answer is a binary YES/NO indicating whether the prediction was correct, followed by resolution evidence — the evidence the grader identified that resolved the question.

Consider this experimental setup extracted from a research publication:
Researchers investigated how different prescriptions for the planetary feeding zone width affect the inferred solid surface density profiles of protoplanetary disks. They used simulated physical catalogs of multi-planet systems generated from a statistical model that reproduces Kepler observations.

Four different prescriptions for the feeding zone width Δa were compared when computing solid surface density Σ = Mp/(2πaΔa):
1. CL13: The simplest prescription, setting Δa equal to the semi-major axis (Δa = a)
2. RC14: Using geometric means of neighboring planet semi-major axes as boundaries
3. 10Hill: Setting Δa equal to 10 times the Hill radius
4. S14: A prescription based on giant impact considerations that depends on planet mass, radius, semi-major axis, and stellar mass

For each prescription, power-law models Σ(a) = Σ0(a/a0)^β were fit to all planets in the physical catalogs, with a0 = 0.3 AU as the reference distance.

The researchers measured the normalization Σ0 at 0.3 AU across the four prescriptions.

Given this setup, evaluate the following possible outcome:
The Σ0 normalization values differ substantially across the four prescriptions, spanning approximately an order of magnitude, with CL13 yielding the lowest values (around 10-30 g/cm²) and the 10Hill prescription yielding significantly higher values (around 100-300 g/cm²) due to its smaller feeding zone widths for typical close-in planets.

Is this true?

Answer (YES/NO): NO